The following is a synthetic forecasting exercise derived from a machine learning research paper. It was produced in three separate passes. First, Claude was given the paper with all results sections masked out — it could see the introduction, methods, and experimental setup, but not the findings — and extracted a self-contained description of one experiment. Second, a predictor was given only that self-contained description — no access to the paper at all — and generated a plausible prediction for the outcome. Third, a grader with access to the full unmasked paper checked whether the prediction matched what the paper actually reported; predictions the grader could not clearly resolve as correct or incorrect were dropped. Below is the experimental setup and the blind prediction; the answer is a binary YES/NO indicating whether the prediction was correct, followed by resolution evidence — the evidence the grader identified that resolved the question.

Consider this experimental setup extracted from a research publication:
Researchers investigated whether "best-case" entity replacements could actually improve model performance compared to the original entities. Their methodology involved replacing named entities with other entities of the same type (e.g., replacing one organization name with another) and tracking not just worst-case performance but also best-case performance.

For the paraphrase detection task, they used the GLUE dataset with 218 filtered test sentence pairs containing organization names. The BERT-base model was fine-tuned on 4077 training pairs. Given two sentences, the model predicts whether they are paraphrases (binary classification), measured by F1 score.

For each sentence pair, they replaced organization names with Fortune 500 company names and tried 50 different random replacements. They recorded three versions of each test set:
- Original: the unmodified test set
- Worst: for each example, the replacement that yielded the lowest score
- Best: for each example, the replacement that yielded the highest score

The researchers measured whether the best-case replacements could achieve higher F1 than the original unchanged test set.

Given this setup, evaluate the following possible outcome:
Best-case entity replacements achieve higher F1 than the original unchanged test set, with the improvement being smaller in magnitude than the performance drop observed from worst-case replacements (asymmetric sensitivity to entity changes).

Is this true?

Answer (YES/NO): NO